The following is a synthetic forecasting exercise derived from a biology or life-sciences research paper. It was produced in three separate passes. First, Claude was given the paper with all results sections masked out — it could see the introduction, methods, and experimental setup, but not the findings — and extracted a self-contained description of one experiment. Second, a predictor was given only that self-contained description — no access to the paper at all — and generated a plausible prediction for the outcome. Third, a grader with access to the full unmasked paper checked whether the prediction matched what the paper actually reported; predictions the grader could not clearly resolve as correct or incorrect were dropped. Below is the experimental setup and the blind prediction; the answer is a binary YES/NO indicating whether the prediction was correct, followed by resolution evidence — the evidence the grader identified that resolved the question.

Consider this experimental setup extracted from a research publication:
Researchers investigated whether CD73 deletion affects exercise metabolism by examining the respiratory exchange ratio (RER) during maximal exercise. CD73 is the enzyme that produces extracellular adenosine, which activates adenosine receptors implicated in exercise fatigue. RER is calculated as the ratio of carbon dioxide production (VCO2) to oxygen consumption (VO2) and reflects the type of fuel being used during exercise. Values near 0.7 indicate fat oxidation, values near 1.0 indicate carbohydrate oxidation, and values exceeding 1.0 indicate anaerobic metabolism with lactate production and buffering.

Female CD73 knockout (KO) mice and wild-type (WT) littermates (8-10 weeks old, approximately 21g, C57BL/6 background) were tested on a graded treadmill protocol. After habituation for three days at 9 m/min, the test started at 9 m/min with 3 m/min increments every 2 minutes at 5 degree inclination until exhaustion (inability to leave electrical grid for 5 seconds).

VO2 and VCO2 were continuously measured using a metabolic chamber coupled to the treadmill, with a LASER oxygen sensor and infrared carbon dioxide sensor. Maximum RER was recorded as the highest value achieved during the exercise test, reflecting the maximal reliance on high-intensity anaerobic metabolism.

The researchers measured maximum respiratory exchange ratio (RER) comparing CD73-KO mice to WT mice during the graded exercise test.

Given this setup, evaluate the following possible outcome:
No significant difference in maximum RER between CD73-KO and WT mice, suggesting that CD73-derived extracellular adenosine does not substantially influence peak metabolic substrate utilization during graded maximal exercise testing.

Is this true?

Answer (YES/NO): NO